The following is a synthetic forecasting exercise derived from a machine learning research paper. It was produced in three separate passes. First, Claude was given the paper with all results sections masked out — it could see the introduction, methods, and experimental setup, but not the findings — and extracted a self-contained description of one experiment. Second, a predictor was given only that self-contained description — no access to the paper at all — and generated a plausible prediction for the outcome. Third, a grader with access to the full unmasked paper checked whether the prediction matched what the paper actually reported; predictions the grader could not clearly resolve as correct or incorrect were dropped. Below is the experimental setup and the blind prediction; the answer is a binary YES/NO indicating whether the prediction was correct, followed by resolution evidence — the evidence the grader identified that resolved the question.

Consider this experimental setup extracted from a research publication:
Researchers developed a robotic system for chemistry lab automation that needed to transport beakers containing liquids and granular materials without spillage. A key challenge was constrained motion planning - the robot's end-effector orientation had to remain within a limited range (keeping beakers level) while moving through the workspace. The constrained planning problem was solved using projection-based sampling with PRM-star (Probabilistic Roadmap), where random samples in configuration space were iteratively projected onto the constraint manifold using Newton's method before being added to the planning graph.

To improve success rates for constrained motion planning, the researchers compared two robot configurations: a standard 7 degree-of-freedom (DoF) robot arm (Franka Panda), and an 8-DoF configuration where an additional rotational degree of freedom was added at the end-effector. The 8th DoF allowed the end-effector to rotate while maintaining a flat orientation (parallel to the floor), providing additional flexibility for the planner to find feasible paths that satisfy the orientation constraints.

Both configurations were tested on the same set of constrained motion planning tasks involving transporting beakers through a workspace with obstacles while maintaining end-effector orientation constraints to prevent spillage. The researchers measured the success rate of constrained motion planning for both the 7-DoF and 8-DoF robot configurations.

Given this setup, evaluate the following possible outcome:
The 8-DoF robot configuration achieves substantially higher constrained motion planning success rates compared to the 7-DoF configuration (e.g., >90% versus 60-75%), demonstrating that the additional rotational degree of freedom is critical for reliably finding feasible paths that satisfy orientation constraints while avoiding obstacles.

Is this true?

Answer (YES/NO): NO